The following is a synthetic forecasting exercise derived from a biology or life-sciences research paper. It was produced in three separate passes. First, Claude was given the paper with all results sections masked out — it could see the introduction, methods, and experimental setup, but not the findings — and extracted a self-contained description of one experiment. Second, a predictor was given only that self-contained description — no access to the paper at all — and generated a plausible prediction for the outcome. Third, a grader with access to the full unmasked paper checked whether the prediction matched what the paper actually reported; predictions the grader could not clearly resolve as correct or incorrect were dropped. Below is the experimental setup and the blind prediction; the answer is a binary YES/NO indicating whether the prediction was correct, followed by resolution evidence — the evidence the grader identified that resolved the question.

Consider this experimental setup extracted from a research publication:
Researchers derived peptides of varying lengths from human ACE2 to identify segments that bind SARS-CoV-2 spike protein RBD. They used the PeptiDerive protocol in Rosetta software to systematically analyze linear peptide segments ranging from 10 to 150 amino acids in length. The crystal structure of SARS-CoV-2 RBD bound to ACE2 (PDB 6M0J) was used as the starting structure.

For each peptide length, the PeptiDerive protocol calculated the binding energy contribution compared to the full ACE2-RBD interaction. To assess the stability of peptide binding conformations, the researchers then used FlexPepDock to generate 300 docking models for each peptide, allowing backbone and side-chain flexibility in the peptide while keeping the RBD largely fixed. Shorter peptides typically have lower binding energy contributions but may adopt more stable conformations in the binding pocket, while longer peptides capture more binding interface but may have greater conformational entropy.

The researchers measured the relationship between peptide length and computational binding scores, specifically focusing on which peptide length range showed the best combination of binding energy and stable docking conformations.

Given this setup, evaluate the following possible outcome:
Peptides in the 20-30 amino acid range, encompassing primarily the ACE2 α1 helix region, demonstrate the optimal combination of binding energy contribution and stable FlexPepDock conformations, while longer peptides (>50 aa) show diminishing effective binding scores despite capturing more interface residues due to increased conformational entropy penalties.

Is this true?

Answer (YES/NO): NO